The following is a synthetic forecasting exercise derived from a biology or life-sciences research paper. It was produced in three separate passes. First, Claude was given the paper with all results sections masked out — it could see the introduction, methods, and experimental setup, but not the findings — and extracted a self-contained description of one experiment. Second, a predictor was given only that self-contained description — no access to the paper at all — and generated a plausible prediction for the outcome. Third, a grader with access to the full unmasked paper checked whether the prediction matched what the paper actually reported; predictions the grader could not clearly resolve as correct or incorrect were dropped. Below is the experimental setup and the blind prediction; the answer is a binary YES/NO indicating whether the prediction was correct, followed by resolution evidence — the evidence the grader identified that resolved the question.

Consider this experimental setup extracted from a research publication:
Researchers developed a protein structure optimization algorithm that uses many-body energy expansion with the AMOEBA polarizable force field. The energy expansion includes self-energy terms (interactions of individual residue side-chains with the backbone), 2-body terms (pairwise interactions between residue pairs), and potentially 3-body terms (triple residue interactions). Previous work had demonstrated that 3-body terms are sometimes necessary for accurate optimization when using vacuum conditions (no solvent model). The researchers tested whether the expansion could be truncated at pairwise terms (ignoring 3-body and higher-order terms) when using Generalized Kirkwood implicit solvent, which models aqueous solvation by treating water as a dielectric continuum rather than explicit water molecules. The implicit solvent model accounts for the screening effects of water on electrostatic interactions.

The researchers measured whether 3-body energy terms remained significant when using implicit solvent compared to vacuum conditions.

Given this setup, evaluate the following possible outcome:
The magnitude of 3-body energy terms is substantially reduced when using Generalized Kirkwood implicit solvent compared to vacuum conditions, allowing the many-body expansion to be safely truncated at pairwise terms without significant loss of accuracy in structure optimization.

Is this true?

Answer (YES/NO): YES